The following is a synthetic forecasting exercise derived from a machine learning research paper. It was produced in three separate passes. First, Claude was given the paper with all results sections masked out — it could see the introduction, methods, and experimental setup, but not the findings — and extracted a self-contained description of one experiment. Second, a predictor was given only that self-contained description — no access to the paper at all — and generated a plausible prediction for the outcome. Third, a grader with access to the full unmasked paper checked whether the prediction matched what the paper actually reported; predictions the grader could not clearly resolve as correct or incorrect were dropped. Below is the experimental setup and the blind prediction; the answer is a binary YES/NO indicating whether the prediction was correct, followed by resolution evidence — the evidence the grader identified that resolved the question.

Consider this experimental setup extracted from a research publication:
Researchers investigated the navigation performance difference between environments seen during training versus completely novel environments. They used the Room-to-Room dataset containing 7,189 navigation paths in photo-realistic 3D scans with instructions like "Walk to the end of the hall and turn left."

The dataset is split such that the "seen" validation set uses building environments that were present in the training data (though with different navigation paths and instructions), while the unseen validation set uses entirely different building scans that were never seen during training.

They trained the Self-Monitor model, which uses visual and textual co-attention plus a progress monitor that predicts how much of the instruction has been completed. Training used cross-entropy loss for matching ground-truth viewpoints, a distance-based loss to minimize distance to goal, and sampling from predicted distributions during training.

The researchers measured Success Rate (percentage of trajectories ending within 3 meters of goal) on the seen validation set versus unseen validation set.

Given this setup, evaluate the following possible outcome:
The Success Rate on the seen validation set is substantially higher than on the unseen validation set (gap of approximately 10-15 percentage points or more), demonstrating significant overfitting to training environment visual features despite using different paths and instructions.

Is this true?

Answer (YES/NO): YES